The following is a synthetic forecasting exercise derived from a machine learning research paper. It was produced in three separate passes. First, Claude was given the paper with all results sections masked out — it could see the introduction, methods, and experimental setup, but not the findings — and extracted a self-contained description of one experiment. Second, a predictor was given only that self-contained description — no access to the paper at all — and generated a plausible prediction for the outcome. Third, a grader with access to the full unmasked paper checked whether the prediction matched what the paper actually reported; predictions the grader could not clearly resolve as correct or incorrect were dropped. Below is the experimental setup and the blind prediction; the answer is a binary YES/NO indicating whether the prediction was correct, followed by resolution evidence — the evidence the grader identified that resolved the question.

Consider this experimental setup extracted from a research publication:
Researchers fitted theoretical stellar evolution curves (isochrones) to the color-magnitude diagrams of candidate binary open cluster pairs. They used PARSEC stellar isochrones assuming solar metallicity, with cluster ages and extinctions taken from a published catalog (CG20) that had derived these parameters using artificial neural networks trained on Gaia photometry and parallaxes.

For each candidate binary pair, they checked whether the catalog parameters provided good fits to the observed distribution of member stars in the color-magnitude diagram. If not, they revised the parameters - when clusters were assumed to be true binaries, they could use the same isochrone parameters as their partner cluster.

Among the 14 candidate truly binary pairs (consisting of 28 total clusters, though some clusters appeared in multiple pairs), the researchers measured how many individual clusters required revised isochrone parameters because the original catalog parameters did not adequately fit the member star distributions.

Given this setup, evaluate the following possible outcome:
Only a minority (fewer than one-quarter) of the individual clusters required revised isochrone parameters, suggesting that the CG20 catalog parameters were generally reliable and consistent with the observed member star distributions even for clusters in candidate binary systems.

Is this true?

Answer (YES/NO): YES